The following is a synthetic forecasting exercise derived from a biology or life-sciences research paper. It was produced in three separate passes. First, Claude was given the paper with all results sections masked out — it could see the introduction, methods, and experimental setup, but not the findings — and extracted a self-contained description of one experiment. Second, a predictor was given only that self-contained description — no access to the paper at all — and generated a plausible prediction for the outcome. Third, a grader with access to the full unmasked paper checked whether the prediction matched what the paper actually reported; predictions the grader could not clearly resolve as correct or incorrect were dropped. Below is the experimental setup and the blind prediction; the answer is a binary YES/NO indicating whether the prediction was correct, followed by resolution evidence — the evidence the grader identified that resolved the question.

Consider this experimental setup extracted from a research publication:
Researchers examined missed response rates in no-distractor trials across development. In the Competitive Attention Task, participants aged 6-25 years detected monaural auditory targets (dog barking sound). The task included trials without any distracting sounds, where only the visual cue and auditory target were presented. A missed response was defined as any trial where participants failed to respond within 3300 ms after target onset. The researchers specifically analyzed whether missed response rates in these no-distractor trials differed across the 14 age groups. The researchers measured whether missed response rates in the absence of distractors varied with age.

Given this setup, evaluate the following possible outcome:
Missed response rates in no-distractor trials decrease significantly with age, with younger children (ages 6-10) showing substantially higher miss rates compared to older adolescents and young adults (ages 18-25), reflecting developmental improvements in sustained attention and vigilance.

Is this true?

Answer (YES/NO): NO